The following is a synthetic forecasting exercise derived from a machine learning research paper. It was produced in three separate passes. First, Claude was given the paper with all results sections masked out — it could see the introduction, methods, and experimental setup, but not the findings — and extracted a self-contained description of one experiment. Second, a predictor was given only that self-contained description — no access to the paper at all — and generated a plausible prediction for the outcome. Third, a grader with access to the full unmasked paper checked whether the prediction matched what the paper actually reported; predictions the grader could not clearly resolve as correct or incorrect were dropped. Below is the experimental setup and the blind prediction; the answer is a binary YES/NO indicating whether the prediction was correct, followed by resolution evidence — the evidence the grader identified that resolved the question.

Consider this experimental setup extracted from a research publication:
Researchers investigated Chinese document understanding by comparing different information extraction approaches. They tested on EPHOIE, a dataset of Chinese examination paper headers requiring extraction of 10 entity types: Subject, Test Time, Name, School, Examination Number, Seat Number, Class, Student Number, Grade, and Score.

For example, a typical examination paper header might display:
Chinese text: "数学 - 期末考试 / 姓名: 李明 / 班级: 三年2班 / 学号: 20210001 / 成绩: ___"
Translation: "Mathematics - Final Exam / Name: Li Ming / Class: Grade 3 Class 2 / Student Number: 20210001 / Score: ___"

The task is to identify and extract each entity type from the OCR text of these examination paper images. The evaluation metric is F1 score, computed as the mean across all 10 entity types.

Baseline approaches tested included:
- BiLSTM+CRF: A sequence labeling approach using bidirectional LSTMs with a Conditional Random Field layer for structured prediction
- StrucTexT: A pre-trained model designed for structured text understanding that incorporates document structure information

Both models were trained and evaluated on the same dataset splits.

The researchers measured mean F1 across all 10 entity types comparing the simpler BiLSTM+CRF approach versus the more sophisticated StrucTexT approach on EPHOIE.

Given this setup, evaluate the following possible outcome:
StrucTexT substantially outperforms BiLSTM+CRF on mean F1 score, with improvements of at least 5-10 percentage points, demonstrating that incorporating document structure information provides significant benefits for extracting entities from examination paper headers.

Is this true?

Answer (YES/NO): YES